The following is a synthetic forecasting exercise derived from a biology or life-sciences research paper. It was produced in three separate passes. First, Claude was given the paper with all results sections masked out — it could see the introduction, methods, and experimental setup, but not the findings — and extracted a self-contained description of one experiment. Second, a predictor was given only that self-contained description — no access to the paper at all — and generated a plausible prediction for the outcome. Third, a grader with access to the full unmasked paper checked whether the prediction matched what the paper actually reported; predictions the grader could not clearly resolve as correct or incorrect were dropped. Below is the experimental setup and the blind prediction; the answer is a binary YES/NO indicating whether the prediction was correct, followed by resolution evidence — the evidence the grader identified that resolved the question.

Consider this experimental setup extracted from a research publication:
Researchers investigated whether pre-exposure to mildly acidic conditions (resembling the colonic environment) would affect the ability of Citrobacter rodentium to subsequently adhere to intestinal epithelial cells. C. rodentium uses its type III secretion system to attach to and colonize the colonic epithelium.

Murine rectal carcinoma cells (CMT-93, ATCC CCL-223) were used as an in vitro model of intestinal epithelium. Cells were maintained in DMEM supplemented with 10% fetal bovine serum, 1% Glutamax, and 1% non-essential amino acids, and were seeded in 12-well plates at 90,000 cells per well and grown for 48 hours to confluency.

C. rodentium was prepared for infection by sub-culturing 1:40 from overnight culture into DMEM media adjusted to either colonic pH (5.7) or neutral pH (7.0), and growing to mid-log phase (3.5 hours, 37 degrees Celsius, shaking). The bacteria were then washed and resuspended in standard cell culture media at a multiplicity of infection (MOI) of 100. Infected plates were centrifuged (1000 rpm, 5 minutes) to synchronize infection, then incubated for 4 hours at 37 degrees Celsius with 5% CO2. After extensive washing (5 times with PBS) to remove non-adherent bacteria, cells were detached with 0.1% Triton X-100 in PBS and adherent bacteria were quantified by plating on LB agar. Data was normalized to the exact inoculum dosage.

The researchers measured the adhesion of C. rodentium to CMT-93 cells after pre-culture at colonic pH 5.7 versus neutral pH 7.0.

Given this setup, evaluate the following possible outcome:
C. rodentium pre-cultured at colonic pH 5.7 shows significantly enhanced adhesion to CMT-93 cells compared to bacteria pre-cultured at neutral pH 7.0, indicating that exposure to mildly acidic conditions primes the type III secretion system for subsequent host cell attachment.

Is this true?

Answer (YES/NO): NO